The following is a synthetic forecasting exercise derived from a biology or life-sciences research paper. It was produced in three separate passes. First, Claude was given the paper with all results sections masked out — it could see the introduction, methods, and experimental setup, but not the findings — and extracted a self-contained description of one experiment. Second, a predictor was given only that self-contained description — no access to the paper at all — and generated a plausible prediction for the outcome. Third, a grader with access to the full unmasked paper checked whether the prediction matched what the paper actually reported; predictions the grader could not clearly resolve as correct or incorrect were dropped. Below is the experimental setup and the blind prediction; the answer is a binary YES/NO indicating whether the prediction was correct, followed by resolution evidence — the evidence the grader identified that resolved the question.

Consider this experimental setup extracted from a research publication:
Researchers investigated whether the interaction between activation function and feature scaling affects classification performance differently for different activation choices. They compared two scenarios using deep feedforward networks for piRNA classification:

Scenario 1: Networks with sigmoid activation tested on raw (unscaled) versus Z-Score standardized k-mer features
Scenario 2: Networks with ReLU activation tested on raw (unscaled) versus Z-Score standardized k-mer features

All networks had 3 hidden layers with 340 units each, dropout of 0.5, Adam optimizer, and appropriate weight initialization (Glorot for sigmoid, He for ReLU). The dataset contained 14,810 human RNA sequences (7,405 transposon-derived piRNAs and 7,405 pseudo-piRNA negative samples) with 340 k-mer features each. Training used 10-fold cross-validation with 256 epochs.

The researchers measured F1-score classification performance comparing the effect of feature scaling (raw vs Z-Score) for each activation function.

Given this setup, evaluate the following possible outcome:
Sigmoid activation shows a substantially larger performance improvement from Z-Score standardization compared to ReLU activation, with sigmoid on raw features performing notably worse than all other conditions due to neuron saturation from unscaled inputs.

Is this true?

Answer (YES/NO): NO